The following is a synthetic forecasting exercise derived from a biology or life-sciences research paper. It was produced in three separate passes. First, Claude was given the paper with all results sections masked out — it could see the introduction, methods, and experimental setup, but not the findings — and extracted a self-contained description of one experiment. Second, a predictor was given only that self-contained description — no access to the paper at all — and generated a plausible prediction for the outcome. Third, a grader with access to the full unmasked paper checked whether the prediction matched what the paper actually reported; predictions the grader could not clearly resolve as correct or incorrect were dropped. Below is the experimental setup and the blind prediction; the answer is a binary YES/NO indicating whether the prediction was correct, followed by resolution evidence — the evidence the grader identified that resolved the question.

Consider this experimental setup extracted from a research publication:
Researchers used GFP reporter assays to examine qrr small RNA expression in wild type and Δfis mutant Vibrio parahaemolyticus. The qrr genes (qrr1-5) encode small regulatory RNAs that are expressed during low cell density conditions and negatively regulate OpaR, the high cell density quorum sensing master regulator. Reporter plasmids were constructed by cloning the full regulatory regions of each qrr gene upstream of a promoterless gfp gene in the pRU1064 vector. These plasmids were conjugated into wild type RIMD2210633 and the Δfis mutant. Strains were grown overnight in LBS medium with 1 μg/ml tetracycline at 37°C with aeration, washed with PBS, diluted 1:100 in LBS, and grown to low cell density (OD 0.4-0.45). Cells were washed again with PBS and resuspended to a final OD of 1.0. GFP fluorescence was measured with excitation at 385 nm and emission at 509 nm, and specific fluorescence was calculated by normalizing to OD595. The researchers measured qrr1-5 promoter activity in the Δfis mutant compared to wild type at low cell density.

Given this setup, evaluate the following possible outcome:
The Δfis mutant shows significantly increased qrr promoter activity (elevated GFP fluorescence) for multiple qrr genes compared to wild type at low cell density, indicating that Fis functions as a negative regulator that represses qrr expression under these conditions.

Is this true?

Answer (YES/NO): NO